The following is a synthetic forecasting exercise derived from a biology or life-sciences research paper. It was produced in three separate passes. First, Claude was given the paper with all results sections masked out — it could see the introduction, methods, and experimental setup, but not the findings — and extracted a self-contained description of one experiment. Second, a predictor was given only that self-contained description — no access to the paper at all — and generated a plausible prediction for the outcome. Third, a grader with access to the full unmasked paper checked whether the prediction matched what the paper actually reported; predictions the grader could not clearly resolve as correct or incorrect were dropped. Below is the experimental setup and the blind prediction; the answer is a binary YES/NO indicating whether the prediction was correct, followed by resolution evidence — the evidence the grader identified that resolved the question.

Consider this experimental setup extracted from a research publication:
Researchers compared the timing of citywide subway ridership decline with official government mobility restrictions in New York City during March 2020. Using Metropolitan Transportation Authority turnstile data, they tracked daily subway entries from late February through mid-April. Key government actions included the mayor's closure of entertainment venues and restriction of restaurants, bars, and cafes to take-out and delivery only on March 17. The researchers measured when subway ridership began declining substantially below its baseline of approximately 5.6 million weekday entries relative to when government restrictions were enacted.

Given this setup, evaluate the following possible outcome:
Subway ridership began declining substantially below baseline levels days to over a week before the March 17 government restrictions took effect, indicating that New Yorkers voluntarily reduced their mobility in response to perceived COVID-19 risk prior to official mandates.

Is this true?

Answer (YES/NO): YES